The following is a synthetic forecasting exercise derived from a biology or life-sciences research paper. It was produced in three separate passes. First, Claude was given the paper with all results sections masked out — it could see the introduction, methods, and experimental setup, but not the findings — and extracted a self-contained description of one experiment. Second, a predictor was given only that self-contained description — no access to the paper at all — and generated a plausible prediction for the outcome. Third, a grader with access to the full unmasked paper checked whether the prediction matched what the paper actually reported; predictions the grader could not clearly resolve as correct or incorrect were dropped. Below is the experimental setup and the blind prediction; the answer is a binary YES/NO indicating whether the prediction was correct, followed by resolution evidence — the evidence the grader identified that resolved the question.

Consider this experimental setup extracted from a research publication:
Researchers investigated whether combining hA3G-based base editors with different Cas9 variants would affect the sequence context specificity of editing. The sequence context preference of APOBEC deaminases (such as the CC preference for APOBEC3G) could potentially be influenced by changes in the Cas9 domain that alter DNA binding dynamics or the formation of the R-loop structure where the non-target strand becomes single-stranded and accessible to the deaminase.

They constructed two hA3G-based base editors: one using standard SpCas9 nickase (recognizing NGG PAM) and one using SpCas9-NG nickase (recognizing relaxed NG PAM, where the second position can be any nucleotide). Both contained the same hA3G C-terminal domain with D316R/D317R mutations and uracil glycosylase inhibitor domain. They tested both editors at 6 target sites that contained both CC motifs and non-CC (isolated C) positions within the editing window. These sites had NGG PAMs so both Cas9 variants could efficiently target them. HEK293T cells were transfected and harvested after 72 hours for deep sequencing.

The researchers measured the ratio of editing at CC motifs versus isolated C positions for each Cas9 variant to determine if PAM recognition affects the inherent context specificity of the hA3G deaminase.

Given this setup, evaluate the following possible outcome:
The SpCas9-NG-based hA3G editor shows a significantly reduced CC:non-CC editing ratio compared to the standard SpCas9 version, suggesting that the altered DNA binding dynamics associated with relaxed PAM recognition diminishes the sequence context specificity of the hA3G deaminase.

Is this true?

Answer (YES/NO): NO